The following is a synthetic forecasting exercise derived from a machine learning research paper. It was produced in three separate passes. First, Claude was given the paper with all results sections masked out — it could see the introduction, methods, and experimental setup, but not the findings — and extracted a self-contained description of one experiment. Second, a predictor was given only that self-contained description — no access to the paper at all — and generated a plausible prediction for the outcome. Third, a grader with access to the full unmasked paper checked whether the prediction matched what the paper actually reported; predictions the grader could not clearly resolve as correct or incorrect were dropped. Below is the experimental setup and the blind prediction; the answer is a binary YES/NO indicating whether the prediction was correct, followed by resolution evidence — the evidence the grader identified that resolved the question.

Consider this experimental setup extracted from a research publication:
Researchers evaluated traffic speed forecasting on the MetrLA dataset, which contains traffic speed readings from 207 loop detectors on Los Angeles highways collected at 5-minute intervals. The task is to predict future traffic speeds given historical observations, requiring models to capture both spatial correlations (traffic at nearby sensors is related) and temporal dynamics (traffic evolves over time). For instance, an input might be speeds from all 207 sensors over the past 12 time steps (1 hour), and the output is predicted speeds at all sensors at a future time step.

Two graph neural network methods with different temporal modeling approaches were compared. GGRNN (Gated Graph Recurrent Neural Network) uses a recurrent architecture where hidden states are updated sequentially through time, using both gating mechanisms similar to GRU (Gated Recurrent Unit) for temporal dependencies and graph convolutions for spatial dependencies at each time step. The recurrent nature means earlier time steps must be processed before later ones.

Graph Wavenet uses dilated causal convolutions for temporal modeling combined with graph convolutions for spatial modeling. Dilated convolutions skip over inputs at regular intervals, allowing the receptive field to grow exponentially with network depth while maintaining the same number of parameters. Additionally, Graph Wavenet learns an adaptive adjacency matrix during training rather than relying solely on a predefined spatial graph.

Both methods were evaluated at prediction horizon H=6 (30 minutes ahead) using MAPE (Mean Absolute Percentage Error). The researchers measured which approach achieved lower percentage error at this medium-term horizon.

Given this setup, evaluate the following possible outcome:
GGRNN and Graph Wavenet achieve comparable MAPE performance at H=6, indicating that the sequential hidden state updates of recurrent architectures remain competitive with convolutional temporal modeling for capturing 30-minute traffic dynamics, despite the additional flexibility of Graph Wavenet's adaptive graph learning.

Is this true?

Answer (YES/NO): NO